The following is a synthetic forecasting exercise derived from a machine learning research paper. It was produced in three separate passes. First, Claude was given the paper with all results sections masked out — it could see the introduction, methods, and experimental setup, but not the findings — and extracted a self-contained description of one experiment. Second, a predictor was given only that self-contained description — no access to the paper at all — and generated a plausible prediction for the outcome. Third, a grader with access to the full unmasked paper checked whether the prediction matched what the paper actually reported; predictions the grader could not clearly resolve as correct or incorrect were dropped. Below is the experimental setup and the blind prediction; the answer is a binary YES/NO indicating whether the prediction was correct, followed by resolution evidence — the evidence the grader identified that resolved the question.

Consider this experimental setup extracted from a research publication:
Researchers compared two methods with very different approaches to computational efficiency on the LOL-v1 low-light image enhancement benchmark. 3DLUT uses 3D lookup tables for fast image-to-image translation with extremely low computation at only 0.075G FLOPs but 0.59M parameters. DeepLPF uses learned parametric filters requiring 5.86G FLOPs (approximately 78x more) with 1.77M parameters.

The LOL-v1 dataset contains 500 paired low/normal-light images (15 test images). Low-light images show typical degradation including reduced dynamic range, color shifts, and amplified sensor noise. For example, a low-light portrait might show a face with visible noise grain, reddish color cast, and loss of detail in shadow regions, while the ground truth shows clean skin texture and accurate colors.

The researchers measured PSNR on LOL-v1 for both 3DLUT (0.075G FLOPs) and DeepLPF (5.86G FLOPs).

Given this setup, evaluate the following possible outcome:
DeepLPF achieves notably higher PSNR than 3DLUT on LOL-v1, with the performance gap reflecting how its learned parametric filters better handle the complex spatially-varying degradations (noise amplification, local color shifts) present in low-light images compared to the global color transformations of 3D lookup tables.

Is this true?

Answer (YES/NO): YES